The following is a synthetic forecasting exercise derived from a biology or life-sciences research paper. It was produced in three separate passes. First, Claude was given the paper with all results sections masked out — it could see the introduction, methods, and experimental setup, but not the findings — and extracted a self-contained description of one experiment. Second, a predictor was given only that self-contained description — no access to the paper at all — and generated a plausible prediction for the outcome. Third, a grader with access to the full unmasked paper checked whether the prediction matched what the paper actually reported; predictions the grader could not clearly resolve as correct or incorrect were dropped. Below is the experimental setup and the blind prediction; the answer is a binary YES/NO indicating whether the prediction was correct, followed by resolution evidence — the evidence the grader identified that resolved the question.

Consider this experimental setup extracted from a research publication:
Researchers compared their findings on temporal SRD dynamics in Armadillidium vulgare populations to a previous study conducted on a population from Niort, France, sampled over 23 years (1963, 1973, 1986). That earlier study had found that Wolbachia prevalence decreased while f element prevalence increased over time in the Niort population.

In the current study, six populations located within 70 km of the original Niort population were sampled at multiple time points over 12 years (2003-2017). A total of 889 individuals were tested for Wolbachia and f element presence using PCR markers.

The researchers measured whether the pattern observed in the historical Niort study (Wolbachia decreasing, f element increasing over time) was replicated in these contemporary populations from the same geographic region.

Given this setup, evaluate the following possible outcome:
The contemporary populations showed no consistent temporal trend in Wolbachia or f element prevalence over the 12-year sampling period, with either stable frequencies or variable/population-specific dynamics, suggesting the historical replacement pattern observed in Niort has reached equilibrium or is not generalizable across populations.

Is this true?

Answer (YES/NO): YES